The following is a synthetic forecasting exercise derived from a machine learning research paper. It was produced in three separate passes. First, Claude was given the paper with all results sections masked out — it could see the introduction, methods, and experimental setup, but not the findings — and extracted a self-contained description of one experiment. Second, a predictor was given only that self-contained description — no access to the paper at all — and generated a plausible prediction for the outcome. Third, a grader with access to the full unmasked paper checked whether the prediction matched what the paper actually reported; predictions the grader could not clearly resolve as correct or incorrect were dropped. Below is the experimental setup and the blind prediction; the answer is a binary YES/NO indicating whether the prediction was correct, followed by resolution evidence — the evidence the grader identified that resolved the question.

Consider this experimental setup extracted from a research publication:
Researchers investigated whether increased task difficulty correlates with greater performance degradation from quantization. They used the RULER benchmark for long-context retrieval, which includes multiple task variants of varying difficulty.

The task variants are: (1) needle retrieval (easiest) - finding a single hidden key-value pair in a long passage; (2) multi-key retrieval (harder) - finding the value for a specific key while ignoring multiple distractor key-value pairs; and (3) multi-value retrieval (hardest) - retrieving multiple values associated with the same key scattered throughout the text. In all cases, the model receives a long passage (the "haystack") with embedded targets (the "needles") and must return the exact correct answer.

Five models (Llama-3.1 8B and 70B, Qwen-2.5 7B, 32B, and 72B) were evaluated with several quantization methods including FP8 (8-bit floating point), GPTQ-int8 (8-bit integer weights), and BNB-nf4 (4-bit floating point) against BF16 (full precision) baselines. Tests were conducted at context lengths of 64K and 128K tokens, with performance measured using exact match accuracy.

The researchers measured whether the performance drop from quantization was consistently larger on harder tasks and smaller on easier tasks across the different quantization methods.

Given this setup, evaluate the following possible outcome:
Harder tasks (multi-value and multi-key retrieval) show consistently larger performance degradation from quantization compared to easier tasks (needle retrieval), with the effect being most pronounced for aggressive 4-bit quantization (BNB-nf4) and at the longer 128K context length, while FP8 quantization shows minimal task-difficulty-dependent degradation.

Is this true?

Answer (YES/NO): NO